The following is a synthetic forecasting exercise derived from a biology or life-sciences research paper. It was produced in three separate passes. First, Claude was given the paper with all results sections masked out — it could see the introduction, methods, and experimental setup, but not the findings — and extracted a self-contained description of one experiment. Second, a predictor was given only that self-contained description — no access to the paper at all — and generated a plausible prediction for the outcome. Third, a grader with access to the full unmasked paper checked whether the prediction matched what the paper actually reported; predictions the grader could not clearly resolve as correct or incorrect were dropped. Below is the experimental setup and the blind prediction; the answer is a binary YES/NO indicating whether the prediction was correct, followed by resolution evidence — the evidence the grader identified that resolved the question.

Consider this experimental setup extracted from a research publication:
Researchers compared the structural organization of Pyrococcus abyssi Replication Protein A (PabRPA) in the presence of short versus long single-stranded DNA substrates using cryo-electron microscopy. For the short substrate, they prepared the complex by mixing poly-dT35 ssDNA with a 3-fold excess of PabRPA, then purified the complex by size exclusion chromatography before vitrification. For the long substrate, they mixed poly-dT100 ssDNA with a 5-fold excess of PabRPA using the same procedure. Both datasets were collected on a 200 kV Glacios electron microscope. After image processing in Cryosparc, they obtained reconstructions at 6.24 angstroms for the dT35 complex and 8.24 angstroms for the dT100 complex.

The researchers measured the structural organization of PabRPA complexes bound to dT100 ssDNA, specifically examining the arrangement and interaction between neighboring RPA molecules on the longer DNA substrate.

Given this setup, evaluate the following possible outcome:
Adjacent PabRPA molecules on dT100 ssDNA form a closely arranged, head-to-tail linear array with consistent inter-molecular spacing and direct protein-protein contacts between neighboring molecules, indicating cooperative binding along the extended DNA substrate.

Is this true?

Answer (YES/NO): YES